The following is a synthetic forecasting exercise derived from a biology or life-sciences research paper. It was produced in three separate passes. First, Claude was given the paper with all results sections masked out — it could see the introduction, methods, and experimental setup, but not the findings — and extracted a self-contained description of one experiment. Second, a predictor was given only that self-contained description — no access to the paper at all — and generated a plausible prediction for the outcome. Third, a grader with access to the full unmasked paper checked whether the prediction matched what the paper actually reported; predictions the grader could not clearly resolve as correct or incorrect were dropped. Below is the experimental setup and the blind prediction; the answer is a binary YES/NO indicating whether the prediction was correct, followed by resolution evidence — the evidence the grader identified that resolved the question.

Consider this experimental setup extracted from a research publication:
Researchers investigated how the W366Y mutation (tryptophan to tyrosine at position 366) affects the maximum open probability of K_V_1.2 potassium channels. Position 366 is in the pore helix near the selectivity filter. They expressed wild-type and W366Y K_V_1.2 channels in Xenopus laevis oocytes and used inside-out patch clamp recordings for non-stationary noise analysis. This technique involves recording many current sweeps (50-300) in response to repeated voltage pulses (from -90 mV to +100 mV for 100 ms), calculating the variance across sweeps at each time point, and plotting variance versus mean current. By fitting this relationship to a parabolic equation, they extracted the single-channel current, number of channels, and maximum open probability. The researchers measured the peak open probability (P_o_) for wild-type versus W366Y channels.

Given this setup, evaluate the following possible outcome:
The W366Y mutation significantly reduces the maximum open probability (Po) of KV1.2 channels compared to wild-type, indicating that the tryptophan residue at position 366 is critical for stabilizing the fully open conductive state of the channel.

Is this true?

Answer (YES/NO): YES